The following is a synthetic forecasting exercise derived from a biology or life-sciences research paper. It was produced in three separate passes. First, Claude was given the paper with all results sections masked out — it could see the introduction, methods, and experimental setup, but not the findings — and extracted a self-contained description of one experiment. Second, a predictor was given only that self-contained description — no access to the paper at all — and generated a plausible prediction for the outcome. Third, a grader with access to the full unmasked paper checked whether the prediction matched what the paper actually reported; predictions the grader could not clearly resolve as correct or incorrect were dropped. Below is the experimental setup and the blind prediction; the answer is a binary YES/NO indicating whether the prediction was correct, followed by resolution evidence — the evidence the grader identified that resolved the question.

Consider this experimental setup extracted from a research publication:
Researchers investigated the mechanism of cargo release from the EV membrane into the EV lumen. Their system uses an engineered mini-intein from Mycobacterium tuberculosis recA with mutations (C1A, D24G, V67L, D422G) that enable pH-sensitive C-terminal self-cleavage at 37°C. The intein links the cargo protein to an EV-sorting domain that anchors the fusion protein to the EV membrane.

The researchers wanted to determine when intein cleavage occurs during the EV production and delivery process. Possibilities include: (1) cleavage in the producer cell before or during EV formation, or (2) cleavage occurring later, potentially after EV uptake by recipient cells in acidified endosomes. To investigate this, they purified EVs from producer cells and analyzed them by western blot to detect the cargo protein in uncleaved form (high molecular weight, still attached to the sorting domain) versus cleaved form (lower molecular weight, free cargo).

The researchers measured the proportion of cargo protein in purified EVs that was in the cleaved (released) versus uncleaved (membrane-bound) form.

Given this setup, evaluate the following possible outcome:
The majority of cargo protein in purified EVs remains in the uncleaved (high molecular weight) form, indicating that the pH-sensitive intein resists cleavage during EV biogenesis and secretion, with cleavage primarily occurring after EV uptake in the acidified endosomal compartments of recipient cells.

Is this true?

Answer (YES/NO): NO